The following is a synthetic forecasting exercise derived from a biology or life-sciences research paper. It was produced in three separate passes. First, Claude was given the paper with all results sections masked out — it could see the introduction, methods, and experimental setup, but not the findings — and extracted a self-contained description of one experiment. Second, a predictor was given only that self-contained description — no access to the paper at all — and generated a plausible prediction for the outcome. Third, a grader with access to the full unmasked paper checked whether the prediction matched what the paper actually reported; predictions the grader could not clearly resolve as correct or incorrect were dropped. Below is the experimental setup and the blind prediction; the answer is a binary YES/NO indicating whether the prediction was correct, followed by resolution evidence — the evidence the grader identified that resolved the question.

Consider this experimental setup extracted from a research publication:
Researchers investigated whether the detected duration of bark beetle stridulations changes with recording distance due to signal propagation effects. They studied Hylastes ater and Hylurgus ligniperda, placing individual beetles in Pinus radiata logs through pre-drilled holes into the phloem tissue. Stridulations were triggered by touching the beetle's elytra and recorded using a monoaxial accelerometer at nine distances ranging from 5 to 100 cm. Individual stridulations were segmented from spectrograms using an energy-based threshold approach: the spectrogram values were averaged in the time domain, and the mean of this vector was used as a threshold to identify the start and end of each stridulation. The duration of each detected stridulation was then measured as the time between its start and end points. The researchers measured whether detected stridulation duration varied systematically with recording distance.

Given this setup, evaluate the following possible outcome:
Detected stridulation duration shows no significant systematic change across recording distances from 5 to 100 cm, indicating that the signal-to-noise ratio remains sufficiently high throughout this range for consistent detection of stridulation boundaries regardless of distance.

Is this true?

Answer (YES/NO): NO